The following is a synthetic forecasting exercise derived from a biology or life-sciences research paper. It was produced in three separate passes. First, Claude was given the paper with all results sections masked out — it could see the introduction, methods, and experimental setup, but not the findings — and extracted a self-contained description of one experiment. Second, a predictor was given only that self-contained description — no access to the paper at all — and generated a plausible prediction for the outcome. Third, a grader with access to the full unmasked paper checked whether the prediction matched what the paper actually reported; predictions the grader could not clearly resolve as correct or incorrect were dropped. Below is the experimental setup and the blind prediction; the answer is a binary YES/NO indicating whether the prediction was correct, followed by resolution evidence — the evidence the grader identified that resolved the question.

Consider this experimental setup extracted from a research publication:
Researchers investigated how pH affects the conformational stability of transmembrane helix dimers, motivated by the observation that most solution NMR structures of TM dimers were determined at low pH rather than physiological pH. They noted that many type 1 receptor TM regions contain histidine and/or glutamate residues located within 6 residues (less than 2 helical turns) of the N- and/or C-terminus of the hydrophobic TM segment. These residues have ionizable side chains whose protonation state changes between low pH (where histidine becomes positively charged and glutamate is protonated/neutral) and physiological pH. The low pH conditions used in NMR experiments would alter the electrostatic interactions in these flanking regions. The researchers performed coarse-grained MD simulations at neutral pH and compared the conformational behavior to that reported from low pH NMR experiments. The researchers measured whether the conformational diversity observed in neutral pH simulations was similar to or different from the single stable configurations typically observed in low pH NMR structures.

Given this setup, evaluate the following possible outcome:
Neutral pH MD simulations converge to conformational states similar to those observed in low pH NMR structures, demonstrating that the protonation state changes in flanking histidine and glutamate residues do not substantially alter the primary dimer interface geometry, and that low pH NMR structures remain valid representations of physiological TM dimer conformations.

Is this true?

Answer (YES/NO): NO